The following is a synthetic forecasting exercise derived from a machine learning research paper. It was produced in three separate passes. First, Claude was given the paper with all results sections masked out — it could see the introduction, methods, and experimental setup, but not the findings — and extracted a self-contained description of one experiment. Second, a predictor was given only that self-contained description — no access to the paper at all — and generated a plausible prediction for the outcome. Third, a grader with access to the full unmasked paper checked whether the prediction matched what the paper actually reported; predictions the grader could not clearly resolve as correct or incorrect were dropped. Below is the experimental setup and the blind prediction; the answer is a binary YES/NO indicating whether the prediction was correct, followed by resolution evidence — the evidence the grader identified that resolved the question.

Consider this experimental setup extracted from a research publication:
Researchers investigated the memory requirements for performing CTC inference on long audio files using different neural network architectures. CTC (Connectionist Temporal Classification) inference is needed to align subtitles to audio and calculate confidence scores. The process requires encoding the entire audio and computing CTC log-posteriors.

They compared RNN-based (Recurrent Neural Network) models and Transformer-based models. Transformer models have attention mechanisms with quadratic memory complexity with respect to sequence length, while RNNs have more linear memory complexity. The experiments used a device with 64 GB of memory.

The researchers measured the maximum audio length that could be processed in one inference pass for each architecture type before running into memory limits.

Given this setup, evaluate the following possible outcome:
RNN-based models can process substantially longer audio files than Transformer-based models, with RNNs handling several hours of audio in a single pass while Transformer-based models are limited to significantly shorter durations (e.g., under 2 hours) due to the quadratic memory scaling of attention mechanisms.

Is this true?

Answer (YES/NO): NO